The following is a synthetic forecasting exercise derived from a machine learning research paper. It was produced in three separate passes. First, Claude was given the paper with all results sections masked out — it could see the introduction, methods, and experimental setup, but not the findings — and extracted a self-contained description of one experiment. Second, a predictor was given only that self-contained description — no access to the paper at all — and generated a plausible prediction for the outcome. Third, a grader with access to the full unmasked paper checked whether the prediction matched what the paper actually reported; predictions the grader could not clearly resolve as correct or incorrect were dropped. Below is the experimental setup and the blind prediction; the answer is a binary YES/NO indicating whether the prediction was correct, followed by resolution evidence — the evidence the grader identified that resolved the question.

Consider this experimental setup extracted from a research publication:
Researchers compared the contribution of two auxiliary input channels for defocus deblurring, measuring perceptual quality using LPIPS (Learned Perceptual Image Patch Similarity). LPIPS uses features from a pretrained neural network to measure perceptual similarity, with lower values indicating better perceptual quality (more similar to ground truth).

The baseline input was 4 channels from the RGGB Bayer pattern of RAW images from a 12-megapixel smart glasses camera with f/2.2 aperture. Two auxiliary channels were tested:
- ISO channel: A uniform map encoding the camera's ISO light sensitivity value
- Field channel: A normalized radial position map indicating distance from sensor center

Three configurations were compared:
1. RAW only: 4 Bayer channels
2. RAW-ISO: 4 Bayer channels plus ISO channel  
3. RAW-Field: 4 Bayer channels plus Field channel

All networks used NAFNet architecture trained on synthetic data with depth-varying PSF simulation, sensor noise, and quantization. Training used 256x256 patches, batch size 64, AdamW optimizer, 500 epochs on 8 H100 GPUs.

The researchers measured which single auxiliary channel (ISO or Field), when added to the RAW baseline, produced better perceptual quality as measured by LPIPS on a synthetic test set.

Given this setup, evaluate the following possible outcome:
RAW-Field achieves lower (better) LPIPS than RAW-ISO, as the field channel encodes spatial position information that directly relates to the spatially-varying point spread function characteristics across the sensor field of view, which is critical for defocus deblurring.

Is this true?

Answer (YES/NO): NO